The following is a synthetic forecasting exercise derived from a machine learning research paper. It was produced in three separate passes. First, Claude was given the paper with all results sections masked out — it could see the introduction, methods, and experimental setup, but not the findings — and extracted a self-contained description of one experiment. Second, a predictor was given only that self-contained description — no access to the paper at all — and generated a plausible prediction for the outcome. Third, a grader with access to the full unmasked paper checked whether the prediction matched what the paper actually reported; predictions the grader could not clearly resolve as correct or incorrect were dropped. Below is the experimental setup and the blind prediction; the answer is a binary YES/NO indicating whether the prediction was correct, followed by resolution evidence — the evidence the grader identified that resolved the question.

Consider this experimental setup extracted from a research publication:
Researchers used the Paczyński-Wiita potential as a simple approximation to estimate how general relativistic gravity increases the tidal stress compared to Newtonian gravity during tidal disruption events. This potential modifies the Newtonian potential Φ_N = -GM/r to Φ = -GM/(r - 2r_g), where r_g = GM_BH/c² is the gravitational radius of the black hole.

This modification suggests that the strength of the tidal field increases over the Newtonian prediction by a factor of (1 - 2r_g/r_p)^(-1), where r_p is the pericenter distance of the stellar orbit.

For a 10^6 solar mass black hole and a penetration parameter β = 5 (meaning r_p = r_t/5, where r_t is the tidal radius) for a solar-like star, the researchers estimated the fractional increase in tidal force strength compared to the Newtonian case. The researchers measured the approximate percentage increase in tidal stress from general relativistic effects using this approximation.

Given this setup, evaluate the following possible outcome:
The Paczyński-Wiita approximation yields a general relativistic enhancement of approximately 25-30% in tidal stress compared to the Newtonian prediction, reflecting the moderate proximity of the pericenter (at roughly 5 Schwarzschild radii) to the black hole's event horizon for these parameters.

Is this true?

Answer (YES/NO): NO